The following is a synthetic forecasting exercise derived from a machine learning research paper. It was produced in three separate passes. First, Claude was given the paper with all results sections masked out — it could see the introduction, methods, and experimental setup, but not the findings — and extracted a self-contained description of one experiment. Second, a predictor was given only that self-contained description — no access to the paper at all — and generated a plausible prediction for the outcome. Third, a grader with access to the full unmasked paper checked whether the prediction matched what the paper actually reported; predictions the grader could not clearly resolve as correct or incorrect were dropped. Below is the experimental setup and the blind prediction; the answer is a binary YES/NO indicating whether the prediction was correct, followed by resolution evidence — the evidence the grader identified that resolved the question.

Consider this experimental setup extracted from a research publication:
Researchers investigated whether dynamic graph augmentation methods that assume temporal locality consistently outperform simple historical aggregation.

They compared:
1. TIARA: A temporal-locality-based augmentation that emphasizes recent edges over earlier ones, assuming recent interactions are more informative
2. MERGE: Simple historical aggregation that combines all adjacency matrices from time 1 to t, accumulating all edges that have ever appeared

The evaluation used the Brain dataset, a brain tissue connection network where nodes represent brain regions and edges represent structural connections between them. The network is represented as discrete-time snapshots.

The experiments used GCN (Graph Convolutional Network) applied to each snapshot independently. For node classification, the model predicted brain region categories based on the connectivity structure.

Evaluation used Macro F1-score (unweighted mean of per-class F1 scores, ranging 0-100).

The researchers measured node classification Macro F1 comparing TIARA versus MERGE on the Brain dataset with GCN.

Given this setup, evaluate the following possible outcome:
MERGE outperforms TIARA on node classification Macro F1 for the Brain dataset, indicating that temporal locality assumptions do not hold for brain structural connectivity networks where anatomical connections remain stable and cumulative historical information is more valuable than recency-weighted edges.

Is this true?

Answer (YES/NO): NO